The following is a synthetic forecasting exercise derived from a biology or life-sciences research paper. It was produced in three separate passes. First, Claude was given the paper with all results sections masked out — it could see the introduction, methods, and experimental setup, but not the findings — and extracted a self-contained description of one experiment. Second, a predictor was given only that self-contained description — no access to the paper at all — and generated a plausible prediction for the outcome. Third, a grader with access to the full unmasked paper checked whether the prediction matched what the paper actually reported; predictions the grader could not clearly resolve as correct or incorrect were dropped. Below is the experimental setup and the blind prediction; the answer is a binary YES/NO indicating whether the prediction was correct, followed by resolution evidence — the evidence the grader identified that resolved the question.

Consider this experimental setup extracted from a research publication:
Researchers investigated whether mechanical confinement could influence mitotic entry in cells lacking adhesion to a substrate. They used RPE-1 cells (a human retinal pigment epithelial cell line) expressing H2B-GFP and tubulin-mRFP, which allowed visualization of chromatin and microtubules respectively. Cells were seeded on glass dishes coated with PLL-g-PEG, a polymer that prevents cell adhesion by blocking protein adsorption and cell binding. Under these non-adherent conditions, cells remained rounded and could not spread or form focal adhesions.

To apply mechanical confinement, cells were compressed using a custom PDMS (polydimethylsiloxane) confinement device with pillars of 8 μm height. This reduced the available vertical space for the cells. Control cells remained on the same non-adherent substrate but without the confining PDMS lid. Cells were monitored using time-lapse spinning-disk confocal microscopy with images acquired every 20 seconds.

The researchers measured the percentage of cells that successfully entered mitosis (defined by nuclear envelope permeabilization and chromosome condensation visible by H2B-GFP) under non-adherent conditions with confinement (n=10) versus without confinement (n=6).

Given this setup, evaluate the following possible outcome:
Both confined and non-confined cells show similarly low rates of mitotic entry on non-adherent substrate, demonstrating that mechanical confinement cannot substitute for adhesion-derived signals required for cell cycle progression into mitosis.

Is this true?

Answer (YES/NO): NO